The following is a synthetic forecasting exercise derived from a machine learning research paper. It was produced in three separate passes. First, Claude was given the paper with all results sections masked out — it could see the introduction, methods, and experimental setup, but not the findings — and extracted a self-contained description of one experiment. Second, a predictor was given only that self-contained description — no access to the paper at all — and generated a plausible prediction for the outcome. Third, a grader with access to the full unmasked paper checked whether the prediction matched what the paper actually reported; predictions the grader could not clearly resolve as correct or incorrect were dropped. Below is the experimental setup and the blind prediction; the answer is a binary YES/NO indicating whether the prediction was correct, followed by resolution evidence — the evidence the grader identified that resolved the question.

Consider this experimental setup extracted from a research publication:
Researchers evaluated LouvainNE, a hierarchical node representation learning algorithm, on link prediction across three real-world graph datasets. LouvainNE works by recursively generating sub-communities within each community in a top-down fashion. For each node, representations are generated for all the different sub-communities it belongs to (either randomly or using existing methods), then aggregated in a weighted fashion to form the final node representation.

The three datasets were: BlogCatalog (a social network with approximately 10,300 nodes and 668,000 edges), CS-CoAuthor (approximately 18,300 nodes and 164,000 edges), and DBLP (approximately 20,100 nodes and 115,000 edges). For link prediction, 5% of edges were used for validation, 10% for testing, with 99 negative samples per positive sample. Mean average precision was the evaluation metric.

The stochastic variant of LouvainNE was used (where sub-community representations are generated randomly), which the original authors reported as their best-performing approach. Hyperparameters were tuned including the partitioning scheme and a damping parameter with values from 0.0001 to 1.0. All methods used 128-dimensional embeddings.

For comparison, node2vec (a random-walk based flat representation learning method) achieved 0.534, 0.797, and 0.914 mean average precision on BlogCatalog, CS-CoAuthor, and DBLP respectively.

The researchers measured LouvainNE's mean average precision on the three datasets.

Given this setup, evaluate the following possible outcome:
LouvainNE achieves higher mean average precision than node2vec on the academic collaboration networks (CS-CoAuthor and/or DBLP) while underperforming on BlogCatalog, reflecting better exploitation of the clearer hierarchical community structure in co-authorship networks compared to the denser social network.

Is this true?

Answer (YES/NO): NO